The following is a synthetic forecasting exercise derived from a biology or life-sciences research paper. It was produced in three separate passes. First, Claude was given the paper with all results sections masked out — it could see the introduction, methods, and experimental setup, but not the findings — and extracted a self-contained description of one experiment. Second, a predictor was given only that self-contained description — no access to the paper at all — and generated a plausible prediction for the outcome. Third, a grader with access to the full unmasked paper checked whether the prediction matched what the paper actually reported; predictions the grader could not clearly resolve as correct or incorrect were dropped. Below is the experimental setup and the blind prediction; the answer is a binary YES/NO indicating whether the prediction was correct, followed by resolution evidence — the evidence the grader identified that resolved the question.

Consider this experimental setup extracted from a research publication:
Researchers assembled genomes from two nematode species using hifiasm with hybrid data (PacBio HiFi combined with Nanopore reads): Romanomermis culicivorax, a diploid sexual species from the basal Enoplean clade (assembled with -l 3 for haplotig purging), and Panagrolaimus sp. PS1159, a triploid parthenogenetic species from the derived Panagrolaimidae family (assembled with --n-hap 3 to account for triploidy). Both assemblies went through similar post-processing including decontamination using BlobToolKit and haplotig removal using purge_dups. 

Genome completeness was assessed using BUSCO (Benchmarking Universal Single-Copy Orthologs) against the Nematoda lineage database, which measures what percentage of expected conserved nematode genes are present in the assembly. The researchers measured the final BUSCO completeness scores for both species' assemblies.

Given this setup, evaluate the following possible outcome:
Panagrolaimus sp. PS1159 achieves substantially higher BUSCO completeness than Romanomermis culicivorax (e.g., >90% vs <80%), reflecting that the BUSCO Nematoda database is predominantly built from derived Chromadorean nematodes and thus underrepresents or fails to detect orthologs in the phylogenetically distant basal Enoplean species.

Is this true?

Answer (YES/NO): NO